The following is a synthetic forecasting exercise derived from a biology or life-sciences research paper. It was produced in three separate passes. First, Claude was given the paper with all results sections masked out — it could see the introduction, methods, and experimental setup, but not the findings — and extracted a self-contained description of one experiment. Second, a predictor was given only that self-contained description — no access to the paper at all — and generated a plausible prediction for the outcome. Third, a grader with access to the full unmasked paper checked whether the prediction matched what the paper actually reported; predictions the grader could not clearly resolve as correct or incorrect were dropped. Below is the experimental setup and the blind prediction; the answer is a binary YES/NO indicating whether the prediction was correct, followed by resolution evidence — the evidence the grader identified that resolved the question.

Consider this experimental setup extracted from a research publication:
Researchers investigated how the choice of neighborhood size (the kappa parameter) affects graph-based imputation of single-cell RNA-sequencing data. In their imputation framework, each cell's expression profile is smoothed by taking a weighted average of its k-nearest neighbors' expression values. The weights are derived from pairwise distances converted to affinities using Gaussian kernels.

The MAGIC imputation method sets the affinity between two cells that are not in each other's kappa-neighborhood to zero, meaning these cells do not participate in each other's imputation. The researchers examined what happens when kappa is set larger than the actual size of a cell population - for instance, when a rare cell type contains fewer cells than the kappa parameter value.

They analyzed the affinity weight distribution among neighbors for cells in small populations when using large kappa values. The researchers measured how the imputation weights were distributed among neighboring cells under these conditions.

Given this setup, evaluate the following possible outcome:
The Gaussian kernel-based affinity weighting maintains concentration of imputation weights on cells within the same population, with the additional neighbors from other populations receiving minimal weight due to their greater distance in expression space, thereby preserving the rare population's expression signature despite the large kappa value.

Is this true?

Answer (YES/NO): NO